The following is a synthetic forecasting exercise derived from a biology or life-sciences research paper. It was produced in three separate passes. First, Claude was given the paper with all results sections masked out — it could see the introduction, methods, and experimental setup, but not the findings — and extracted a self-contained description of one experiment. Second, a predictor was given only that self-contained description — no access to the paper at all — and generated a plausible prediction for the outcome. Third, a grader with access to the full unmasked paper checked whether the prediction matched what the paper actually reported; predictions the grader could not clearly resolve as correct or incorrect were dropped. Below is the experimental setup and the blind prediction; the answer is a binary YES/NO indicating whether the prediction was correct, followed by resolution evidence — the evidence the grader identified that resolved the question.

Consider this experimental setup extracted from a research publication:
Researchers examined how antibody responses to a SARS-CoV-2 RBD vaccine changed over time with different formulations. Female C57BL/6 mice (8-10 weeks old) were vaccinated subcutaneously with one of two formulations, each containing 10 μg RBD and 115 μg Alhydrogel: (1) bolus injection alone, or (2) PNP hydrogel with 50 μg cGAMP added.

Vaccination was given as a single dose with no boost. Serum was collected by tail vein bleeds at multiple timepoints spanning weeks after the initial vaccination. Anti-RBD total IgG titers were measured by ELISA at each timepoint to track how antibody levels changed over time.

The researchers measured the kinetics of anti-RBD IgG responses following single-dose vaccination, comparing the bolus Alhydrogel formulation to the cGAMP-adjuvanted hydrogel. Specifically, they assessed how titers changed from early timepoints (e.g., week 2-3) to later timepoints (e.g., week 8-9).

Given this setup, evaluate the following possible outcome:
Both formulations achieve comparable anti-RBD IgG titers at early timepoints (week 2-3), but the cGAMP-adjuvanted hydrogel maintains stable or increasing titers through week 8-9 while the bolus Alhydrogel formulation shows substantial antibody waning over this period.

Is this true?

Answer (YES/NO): NO